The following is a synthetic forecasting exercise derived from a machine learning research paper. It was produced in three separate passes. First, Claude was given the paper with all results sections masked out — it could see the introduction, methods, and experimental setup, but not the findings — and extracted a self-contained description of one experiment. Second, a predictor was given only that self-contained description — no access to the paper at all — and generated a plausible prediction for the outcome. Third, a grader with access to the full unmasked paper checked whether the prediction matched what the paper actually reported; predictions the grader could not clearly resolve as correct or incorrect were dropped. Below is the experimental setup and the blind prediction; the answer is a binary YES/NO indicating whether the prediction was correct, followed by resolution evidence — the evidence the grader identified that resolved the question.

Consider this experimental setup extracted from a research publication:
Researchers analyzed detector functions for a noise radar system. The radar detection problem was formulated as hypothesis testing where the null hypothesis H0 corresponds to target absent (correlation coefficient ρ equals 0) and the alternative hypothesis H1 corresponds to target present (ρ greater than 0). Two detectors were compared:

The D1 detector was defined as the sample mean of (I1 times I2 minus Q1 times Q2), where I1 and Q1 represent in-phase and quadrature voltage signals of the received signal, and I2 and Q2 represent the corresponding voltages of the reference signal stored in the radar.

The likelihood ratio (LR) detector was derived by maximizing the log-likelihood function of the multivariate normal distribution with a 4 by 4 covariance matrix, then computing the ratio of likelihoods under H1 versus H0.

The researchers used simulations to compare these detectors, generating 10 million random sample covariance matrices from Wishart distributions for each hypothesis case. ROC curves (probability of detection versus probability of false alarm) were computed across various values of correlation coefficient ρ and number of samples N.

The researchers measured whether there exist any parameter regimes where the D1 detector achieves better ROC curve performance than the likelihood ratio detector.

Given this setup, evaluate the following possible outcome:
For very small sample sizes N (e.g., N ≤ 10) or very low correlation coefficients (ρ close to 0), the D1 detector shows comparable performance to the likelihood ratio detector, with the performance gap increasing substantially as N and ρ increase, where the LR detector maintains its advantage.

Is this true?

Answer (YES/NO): NO